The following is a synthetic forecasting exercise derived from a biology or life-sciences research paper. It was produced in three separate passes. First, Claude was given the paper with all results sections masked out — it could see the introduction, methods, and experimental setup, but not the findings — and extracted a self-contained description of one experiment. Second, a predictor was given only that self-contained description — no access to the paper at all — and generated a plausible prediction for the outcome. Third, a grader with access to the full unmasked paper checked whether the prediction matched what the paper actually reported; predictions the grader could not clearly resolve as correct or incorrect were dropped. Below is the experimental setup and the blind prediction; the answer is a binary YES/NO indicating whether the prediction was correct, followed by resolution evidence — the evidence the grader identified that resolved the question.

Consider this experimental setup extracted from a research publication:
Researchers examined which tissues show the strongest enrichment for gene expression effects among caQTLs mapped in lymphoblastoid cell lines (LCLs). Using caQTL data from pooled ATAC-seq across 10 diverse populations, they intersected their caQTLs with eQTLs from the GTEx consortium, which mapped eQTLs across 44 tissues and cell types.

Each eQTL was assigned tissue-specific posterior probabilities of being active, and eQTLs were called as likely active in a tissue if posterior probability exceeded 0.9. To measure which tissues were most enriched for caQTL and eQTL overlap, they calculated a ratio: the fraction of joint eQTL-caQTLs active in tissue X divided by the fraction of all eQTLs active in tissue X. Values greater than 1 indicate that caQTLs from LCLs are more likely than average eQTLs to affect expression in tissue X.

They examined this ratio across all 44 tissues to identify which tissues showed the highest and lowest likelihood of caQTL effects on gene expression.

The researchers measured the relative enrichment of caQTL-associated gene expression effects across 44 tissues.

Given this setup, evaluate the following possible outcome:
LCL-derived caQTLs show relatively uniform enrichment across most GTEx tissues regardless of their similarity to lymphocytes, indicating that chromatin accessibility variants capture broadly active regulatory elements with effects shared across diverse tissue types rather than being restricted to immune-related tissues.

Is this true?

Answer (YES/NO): NO